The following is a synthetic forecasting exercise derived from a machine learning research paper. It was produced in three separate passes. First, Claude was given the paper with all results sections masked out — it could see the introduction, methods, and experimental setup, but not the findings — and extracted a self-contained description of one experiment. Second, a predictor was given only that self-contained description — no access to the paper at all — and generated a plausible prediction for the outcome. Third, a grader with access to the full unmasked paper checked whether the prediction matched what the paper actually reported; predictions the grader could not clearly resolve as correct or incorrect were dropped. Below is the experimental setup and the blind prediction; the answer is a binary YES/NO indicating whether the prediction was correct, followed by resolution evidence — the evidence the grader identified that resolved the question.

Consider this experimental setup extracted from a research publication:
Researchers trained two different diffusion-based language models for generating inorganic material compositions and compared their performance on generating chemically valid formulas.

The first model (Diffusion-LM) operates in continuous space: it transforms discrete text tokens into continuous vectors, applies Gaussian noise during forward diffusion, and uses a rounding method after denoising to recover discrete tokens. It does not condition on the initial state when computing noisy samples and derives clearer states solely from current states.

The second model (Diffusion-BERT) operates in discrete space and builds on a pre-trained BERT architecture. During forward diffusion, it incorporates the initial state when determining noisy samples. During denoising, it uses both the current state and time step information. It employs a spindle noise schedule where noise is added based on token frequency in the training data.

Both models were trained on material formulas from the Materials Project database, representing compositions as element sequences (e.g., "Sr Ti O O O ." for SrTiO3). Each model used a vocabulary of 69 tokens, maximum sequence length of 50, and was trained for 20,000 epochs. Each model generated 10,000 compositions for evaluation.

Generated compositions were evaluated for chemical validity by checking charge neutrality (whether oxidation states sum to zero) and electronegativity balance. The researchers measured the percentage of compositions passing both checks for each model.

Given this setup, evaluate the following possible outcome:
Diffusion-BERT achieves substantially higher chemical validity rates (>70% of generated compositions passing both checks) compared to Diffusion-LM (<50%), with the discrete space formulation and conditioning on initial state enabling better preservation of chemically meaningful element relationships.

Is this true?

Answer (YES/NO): YES